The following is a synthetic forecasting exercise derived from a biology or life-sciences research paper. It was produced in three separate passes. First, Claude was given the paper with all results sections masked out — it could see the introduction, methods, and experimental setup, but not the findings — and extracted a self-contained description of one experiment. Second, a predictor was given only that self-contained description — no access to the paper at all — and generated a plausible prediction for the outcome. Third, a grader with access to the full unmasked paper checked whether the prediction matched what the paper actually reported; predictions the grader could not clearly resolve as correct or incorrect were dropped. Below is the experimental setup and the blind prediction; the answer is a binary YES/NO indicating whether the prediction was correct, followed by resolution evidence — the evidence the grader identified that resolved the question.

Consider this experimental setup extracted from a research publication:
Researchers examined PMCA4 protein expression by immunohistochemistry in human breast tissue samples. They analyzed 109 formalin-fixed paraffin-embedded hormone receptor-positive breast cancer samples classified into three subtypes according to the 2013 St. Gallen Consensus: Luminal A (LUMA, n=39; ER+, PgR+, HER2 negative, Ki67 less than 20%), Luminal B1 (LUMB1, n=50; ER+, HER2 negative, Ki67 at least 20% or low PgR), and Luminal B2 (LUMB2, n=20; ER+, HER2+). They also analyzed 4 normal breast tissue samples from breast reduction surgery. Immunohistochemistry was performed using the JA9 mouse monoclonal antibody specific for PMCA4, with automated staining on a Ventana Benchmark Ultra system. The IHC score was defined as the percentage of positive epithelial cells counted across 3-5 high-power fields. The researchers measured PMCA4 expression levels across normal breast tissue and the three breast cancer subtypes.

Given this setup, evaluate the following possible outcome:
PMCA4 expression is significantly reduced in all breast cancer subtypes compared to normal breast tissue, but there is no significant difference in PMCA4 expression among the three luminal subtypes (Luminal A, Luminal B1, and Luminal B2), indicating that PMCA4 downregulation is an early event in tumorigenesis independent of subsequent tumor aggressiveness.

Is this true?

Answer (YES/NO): YES